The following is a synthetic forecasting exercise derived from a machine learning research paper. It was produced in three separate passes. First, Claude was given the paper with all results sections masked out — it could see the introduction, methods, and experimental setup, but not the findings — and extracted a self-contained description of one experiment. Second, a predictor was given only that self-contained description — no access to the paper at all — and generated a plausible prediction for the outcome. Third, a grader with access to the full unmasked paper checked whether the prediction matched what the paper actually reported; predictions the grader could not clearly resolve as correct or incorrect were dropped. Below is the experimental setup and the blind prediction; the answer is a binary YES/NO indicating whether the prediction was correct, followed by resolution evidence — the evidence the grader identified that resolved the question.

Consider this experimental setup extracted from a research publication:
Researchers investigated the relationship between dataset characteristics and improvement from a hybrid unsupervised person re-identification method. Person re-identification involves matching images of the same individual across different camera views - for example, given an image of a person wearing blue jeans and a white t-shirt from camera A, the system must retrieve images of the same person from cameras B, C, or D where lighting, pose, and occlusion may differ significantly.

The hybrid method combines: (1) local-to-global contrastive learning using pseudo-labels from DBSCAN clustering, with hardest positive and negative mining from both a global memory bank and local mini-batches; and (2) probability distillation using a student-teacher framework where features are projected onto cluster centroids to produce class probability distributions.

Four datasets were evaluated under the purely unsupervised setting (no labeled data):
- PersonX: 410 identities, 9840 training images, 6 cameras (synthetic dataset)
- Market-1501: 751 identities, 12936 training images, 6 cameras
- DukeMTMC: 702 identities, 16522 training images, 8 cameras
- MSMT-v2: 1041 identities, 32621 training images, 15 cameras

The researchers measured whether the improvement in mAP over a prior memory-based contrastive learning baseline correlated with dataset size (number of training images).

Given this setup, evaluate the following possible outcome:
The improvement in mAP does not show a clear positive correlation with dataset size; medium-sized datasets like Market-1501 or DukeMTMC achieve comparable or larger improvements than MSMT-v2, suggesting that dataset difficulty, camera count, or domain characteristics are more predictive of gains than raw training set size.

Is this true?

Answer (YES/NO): YES